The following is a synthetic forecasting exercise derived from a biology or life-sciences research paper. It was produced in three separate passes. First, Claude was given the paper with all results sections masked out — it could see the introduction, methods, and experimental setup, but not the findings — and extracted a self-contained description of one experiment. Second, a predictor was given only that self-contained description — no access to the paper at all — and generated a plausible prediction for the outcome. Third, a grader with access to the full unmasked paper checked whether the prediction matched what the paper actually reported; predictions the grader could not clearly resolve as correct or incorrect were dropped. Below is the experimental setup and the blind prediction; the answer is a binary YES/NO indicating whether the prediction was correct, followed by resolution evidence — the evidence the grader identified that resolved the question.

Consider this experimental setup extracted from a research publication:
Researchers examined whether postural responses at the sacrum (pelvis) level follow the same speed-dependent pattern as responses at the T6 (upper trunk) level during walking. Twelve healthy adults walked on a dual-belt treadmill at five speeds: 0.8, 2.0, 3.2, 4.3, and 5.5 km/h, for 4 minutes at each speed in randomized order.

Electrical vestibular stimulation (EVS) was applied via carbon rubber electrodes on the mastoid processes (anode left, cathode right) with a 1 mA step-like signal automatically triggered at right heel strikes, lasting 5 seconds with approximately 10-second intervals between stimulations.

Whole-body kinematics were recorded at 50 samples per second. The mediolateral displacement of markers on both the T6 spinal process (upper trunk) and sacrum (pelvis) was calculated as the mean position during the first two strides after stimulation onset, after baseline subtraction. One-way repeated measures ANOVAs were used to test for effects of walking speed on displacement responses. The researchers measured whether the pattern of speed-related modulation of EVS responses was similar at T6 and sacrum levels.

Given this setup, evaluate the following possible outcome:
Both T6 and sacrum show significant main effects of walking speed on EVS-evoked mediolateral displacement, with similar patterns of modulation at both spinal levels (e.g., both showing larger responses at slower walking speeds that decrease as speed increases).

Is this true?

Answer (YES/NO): NO